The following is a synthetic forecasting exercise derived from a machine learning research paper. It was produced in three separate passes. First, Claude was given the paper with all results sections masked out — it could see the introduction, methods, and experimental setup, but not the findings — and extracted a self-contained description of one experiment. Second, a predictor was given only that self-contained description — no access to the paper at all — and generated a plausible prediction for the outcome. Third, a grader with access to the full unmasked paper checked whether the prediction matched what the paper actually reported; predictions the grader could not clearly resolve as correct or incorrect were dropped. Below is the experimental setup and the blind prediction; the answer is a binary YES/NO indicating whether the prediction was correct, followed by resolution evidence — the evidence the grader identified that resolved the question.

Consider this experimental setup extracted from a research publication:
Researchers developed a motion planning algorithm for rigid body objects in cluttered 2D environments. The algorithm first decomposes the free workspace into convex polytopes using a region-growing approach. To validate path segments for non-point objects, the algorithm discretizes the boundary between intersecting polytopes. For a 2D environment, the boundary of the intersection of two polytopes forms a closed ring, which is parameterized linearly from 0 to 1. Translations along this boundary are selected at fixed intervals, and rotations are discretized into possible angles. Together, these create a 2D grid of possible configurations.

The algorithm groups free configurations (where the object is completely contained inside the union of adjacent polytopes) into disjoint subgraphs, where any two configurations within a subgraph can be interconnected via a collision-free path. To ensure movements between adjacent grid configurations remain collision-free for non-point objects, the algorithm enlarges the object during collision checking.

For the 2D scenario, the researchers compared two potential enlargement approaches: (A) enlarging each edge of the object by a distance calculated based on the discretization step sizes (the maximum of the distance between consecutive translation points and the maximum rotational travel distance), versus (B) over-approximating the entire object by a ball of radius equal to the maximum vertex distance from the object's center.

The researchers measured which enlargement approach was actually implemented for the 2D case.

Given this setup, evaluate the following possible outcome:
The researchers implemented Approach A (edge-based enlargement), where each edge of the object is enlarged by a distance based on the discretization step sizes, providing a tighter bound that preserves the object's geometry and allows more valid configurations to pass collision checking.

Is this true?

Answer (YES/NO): YES